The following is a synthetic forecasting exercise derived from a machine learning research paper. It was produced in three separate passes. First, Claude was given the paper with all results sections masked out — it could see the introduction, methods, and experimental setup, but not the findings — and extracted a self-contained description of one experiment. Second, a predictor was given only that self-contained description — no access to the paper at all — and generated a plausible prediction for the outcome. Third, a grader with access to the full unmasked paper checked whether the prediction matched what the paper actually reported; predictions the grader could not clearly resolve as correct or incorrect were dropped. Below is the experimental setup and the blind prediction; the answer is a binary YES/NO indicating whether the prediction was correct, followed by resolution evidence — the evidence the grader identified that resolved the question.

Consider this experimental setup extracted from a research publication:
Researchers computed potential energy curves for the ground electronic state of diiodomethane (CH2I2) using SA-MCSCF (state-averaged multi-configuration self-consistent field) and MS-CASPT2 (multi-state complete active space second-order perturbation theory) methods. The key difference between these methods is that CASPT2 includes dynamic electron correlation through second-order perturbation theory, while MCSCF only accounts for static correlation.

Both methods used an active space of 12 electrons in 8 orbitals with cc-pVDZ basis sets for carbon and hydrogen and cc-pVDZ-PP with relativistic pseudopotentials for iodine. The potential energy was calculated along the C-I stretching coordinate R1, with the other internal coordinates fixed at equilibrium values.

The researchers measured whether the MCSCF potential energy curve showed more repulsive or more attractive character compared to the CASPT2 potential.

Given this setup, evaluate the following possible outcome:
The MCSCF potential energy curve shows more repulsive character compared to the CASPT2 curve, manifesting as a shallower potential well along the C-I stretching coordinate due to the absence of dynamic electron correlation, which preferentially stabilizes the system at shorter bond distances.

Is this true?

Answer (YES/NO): YES